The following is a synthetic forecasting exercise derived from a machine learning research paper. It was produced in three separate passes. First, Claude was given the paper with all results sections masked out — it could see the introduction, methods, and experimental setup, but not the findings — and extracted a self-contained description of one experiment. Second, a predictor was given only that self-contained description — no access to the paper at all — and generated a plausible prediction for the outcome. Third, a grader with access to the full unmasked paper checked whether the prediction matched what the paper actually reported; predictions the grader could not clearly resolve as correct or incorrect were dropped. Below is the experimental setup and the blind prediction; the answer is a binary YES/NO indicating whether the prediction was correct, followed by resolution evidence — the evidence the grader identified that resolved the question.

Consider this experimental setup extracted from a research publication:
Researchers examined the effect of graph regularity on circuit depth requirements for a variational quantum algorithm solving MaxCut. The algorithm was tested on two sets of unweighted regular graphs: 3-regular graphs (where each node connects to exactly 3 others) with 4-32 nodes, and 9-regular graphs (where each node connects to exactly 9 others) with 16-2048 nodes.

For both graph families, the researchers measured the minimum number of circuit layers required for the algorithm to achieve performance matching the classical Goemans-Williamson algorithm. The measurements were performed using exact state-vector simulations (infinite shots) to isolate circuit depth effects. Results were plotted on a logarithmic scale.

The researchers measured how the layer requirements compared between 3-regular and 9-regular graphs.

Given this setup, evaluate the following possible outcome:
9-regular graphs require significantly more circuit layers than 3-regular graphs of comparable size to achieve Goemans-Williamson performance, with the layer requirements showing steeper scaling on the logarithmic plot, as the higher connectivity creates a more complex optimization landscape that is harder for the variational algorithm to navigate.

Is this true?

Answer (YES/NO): NO